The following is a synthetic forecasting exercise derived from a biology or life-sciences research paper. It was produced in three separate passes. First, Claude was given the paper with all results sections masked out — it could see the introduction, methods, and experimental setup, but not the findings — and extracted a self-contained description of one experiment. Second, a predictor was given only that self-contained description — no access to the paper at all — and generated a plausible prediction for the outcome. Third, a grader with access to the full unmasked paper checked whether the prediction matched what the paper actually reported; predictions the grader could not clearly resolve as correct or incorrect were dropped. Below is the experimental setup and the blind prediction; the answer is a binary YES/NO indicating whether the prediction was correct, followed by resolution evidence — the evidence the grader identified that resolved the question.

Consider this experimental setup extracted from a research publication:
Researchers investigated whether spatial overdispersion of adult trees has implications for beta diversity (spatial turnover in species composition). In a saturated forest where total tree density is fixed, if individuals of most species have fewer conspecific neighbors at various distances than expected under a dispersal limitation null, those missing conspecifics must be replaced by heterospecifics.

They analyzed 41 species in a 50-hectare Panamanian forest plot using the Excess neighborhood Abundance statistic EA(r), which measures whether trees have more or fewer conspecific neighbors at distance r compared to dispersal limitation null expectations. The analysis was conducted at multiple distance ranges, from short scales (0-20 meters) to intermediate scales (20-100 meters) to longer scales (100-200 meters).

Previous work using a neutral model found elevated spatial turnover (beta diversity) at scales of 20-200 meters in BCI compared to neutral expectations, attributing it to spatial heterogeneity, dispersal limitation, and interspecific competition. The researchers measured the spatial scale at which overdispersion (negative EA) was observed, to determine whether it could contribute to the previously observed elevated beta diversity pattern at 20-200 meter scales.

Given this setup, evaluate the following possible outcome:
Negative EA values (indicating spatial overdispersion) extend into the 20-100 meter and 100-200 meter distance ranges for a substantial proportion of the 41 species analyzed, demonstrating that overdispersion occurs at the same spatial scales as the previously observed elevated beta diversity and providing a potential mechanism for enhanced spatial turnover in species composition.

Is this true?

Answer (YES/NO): NO